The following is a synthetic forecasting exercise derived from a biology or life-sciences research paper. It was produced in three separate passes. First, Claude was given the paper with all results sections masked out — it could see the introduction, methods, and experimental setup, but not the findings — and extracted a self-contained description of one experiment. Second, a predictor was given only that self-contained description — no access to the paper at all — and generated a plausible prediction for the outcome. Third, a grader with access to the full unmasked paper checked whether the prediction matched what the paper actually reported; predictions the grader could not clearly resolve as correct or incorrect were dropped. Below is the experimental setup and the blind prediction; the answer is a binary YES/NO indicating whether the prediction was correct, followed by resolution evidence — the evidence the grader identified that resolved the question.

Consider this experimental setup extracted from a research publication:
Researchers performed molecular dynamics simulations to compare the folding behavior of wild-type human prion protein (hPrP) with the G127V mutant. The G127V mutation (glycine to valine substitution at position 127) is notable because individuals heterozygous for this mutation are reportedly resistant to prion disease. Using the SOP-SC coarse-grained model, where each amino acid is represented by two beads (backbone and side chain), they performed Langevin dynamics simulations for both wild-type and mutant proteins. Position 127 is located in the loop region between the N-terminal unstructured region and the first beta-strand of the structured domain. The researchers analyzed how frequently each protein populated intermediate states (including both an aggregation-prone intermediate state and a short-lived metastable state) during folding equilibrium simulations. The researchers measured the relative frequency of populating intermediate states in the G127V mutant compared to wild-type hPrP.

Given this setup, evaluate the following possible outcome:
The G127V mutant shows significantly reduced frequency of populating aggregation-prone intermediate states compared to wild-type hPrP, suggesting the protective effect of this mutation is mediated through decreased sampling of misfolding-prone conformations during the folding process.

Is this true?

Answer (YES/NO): YES